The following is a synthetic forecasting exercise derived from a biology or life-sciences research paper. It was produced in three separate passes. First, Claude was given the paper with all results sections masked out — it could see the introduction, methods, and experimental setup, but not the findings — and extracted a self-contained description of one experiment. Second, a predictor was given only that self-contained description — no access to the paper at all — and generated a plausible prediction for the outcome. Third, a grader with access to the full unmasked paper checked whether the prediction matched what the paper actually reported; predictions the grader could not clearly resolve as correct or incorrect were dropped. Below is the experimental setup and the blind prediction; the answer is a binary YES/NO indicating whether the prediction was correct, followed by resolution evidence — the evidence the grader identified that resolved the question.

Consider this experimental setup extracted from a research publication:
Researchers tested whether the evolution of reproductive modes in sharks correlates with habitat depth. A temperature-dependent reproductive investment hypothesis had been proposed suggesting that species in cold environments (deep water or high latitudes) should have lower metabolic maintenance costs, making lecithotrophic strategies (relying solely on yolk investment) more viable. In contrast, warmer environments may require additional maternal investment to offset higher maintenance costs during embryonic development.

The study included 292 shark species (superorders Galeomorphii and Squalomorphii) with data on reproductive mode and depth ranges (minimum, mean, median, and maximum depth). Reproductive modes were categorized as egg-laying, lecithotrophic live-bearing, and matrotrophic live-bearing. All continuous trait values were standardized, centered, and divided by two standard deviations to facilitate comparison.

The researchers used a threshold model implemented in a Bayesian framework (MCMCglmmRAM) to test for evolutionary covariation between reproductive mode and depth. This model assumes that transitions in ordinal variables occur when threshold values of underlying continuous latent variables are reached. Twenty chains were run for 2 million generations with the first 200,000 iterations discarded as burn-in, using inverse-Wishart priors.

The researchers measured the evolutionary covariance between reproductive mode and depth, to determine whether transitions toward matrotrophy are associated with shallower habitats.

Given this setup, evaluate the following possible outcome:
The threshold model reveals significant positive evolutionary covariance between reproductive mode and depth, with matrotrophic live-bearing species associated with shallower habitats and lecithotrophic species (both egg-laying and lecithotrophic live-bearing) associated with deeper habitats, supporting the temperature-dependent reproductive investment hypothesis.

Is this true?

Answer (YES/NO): NO